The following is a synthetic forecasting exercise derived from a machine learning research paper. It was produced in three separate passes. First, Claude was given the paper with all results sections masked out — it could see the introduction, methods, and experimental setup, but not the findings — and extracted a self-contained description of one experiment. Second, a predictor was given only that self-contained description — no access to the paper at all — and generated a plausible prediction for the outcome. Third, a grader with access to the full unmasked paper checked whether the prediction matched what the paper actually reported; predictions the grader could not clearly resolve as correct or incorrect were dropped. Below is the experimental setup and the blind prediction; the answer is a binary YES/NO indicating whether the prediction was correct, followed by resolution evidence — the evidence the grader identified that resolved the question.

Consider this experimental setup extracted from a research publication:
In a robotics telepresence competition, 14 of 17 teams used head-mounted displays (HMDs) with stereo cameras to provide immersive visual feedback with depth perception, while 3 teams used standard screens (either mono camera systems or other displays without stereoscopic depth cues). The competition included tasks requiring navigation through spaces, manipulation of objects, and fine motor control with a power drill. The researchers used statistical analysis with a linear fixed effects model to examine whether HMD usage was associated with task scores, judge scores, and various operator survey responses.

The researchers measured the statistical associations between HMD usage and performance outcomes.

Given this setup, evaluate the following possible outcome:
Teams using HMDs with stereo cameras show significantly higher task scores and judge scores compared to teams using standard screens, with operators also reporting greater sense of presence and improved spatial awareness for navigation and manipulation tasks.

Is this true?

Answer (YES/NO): NO